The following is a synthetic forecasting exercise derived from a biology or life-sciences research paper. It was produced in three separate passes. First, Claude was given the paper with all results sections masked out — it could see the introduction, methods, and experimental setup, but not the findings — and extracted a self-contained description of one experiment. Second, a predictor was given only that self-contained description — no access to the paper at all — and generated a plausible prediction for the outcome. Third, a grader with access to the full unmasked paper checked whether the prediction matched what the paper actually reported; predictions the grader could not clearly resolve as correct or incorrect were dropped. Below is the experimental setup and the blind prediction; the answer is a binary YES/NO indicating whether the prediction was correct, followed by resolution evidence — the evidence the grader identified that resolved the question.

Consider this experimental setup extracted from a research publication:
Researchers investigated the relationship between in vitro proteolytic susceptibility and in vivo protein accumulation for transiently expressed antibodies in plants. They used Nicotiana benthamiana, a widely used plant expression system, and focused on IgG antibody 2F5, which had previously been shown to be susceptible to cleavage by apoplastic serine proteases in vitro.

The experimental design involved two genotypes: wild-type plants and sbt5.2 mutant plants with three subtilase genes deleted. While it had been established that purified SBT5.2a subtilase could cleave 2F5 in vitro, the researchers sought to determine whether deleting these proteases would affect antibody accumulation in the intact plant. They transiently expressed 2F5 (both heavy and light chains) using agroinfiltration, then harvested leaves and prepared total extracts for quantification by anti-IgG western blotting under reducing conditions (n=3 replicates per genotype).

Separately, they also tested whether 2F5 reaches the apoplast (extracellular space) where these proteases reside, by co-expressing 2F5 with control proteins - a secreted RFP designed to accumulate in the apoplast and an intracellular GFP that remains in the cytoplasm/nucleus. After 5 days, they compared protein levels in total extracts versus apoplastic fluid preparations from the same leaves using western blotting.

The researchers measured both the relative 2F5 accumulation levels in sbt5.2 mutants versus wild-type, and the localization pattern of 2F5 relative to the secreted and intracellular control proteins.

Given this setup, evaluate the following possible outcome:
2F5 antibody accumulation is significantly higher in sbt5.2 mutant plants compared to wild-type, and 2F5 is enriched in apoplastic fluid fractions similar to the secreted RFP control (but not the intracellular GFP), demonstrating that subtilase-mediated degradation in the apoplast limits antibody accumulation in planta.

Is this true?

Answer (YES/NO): NO